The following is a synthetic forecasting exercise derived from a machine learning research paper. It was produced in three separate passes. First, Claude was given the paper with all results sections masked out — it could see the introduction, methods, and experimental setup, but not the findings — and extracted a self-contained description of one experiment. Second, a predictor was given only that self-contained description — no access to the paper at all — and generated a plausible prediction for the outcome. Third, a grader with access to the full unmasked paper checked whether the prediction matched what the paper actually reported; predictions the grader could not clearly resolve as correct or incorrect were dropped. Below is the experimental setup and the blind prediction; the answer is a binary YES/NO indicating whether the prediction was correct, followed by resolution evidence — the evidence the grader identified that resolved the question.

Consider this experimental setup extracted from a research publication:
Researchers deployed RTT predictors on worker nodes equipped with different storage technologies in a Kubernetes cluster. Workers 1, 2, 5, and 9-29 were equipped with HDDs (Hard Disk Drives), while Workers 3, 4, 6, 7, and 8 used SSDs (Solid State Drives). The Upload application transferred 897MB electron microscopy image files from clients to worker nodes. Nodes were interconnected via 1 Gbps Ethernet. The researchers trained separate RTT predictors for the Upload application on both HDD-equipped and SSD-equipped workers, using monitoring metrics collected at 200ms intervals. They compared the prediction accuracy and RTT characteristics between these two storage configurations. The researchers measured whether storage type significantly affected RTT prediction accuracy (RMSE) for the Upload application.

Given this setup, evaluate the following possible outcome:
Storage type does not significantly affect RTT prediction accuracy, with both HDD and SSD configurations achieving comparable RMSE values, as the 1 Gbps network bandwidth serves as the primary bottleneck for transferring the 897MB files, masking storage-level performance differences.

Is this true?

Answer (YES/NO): NO